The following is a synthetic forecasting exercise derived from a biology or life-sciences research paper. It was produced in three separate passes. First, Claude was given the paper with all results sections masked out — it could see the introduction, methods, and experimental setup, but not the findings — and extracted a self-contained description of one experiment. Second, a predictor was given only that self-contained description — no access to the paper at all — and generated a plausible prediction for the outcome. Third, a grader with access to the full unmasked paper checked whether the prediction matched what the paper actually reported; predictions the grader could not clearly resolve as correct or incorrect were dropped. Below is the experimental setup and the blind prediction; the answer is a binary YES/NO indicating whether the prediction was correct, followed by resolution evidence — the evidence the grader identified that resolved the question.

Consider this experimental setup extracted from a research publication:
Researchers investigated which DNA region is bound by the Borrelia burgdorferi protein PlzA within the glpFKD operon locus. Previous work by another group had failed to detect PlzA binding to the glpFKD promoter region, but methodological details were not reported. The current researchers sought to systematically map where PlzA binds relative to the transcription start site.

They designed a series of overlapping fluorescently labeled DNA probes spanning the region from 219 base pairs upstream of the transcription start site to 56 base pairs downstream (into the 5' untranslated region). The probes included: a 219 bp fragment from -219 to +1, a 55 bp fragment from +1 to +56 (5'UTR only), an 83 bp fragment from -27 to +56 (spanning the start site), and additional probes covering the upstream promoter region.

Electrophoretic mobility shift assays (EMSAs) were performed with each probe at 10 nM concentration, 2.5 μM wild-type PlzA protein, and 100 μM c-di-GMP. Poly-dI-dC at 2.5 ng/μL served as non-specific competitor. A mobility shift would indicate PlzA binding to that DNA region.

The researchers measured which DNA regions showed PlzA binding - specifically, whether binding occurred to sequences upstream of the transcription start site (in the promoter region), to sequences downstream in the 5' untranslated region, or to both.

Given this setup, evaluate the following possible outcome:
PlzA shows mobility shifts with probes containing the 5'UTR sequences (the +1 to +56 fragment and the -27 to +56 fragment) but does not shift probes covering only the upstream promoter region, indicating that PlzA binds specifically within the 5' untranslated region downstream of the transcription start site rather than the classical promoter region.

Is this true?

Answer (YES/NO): NO